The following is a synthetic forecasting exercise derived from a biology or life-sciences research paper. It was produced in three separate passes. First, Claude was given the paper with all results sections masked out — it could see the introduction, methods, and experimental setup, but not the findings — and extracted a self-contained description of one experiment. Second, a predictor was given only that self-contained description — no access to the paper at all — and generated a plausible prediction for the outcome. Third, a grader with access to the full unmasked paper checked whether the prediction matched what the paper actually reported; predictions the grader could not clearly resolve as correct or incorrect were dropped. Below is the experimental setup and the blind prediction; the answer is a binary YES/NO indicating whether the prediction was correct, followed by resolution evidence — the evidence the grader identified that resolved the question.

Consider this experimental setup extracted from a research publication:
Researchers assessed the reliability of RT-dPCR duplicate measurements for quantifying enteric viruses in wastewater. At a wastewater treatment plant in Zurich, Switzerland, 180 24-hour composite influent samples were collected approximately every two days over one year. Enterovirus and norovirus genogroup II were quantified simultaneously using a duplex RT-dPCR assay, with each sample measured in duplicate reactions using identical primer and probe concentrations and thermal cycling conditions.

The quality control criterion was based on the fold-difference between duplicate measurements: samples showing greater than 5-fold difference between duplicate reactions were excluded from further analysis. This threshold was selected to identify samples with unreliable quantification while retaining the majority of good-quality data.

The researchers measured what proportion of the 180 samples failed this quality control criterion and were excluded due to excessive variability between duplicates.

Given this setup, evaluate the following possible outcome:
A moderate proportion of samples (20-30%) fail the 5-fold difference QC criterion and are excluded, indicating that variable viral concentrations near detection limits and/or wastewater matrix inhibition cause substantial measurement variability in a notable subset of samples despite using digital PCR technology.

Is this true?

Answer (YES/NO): NO